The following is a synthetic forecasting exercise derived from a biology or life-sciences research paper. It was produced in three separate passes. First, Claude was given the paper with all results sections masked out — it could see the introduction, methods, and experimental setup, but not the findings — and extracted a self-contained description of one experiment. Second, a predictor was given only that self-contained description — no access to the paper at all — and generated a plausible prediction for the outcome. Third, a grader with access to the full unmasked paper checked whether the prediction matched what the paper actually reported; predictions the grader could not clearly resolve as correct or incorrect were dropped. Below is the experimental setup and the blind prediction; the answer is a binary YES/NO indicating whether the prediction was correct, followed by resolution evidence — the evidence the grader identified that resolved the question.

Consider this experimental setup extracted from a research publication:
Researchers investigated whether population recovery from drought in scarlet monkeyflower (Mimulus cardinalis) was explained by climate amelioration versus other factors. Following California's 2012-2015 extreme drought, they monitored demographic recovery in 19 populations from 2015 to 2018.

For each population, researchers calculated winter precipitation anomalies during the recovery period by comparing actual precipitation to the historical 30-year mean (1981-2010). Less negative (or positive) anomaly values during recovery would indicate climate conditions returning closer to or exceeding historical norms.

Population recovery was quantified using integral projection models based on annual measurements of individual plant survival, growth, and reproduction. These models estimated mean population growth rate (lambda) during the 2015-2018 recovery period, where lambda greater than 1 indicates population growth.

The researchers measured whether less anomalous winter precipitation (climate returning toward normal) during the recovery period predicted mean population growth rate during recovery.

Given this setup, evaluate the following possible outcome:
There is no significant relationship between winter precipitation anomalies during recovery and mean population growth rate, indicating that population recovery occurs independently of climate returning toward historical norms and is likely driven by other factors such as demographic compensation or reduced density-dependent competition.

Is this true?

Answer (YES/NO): NO